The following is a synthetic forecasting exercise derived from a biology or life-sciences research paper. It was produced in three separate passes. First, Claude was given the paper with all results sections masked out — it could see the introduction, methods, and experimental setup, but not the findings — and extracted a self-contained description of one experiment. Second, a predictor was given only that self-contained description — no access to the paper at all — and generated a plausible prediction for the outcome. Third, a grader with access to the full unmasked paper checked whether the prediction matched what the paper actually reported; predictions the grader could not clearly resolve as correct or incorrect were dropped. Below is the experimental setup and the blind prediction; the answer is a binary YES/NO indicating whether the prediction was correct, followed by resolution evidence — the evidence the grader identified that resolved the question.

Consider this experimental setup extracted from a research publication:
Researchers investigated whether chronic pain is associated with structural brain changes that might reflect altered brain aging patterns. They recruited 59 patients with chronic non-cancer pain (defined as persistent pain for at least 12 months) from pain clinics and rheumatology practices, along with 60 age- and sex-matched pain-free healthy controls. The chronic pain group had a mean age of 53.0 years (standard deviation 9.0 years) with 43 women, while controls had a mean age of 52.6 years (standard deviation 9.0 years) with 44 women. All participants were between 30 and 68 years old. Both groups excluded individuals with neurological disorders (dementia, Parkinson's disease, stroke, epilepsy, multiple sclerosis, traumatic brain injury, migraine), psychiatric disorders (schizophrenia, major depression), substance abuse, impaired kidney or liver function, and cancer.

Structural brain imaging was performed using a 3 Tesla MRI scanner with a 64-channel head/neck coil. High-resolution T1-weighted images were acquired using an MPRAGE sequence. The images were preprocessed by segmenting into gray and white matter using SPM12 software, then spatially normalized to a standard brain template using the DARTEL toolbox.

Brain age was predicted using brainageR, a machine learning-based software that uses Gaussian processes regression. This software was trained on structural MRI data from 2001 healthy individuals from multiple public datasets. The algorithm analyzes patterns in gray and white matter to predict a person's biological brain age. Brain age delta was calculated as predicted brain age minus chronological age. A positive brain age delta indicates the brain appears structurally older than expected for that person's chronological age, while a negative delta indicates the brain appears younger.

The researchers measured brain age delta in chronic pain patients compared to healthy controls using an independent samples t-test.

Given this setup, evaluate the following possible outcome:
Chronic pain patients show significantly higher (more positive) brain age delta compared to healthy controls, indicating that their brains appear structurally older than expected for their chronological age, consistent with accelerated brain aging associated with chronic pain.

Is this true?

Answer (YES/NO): NO